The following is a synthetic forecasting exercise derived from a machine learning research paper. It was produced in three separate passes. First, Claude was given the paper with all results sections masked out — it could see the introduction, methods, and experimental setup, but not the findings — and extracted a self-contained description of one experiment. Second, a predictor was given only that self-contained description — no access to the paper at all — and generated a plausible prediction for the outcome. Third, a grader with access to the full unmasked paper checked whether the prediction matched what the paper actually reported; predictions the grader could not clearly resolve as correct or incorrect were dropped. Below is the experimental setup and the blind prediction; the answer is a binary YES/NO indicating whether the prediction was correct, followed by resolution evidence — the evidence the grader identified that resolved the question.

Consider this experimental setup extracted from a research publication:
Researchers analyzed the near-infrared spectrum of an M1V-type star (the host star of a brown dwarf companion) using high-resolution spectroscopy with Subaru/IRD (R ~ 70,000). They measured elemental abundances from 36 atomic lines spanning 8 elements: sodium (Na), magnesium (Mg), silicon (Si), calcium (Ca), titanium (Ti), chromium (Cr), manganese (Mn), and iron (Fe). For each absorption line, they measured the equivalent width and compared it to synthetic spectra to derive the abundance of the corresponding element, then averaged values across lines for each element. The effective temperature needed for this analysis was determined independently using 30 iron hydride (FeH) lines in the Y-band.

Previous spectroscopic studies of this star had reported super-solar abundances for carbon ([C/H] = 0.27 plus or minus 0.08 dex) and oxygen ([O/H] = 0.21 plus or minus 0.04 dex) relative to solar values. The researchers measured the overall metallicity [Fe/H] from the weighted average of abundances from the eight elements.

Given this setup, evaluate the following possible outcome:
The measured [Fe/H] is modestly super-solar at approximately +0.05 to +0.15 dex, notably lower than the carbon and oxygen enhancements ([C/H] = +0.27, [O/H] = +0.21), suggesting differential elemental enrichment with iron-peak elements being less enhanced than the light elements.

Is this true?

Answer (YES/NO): NO